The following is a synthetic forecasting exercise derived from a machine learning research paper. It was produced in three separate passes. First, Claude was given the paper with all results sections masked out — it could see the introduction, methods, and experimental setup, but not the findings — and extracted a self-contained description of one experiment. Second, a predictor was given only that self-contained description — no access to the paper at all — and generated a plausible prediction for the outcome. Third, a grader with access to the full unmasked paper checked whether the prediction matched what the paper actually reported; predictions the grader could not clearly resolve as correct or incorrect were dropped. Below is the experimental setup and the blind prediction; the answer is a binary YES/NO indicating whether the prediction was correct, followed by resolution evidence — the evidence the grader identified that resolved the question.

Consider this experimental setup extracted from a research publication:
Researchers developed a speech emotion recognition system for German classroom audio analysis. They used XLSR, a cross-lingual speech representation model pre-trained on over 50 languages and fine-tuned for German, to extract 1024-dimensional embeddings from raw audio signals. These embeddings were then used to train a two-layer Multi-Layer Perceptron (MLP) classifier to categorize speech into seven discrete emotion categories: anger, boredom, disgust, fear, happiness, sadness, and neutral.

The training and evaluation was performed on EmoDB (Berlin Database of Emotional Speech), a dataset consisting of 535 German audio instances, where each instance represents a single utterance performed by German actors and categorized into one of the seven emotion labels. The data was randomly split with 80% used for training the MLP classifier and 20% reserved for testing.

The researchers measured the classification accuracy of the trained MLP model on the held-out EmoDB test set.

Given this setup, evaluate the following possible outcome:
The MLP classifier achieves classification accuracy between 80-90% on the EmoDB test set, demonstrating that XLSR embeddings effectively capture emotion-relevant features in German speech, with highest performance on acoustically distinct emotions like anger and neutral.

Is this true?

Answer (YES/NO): NO